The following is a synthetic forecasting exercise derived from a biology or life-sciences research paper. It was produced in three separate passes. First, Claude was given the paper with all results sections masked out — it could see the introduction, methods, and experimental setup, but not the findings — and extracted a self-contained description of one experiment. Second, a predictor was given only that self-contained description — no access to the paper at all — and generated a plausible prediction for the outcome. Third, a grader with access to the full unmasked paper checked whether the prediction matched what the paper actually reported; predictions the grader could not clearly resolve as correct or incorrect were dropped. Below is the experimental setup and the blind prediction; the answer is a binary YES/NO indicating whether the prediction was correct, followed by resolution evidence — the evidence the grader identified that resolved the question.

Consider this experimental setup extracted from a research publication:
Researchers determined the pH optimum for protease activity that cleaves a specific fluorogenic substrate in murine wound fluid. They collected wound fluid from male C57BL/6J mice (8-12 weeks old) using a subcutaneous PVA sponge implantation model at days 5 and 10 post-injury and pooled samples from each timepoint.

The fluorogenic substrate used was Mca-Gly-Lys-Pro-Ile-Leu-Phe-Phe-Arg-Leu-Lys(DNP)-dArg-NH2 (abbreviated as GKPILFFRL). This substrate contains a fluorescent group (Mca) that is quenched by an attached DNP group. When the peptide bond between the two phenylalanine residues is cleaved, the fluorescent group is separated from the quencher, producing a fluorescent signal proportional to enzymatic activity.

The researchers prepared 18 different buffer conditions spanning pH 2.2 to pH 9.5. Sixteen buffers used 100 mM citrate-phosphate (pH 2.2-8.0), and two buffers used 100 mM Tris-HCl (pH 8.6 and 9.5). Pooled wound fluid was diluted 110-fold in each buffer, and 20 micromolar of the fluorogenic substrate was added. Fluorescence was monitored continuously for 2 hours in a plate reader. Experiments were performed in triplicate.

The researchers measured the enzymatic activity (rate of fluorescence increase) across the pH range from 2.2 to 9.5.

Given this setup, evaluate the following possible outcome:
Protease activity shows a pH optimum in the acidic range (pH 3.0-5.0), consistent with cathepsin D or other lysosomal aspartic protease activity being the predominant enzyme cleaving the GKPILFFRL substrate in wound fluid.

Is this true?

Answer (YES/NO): YES